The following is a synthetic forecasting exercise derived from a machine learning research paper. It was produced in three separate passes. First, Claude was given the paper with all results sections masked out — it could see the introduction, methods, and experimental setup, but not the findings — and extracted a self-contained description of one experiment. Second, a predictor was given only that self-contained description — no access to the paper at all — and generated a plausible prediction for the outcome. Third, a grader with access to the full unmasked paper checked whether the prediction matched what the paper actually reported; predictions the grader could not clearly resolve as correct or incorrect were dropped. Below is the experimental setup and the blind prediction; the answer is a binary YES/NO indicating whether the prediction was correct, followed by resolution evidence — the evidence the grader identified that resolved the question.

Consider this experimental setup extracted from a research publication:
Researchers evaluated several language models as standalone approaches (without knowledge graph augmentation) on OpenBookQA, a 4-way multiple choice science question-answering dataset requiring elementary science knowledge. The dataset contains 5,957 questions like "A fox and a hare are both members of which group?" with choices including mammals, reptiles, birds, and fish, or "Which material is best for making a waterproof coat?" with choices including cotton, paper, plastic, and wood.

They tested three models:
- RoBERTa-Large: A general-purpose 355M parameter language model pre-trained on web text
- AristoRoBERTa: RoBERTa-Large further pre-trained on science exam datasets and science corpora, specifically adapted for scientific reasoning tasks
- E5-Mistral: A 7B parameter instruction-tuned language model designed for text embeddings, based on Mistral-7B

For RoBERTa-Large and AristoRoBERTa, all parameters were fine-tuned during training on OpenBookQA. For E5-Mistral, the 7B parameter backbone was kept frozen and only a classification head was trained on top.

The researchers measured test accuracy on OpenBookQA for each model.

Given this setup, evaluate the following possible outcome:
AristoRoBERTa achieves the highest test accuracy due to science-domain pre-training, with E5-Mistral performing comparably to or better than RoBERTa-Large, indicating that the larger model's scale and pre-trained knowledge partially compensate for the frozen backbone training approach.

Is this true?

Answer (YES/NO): YES